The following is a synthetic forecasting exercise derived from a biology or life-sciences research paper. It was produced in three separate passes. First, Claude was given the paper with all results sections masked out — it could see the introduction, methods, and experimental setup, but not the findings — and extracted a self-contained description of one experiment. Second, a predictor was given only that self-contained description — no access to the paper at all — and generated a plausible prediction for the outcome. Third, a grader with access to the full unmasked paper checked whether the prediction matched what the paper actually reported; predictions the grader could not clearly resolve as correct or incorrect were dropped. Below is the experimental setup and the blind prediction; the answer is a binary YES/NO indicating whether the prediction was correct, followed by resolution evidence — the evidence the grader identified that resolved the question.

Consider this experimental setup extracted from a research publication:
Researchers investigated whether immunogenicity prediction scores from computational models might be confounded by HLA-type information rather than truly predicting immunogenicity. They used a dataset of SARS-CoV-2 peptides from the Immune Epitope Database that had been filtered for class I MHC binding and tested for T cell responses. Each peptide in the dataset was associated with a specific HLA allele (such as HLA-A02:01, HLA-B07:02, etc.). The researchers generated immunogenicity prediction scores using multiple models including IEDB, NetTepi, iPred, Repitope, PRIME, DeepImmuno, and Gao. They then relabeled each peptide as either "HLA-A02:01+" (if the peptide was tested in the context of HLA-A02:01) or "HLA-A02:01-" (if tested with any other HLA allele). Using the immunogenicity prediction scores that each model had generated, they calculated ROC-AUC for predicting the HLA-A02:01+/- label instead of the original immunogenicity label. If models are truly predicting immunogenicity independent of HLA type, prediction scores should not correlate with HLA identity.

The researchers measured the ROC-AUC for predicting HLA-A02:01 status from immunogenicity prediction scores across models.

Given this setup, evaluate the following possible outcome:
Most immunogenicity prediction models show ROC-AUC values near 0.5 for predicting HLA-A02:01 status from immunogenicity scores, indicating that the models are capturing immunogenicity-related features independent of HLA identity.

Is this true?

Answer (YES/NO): NO